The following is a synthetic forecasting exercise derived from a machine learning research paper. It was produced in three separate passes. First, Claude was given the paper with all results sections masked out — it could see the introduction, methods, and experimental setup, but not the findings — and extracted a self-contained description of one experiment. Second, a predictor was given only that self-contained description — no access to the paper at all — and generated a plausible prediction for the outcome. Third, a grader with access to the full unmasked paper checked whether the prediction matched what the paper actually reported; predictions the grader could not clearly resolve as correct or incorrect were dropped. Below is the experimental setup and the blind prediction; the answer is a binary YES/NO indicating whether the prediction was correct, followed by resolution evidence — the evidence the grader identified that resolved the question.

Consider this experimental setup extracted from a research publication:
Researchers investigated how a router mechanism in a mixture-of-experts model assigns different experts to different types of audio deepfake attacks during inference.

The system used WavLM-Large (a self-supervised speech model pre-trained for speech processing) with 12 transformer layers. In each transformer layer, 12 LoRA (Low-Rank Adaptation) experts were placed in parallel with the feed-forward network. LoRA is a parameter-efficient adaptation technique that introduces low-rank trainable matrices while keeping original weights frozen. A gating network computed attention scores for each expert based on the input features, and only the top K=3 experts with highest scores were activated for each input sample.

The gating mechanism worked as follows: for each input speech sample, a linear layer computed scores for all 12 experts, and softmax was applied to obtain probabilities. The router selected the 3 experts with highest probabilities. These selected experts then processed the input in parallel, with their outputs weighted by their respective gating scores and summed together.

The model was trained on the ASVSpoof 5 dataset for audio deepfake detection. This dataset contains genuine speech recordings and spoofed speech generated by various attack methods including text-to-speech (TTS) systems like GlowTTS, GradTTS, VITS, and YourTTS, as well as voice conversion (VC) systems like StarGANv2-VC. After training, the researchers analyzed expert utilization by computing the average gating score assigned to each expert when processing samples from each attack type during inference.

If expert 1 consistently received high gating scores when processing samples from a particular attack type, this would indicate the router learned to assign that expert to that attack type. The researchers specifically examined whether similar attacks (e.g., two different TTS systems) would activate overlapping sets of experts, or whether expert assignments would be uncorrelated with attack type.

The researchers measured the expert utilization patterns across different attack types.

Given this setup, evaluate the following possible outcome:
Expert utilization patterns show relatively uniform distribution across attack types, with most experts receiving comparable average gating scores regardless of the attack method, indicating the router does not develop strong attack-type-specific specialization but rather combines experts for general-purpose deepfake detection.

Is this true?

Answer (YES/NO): NO